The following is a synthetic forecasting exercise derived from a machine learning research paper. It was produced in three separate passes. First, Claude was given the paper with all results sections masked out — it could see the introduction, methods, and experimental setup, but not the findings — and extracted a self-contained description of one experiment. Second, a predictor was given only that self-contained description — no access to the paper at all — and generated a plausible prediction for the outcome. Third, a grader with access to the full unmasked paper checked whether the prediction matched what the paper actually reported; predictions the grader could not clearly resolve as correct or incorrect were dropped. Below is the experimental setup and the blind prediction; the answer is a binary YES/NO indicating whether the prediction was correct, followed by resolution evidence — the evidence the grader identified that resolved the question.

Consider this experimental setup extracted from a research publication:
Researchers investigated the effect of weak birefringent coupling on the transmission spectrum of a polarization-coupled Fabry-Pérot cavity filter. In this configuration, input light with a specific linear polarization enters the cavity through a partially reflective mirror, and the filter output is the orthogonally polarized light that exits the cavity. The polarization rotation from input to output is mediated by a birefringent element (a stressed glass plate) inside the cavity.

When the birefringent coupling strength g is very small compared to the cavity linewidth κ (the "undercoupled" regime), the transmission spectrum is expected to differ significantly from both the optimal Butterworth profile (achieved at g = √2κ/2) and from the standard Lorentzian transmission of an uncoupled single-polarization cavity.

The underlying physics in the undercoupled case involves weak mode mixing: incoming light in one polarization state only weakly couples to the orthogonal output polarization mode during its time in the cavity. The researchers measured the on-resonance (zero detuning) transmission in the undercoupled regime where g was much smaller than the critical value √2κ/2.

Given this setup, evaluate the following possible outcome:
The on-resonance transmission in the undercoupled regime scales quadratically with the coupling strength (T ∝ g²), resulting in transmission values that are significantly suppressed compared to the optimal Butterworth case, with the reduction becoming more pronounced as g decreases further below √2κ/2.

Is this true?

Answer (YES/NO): YES